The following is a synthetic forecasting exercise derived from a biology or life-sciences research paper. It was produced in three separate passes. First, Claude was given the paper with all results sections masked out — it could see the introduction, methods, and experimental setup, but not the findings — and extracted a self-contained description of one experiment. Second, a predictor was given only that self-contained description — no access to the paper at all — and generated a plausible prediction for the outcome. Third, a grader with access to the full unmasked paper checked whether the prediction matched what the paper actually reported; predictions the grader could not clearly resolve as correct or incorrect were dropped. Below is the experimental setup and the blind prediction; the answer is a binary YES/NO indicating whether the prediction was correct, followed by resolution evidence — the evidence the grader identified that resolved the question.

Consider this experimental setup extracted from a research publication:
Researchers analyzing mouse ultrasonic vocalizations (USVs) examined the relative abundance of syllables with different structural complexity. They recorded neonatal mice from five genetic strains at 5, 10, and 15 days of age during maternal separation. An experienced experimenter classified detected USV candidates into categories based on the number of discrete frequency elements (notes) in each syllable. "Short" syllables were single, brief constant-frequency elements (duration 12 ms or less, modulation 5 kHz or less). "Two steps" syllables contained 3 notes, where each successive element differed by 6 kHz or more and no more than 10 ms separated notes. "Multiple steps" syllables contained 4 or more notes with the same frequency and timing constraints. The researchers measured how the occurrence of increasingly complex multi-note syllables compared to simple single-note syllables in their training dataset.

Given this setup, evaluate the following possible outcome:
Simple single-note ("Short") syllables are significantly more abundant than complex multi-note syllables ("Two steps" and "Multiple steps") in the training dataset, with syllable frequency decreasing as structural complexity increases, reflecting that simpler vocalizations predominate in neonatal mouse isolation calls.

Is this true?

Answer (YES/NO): YES